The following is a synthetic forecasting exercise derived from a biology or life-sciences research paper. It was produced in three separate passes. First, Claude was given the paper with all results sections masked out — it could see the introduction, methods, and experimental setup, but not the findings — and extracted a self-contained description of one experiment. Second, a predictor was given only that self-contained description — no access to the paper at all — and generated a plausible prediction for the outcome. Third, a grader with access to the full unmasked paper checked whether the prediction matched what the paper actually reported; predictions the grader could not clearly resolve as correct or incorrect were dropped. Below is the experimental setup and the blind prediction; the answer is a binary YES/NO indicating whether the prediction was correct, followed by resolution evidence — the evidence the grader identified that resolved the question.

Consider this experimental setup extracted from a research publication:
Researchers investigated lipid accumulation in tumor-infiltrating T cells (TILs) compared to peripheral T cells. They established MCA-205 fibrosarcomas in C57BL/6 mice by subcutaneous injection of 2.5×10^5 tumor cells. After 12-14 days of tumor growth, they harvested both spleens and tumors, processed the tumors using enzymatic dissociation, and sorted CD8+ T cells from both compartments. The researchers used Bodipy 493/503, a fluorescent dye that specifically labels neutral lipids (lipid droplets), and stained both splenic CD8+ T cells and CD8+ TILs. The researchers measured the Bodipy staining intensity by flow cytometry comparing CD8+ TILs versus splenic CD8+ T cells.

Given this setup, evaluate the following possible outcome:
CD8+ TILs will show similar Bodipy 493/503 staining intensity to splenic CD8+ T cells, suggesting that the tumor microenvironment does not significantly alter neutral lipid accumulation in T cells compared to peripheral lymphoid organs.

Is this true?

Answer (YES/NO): NO